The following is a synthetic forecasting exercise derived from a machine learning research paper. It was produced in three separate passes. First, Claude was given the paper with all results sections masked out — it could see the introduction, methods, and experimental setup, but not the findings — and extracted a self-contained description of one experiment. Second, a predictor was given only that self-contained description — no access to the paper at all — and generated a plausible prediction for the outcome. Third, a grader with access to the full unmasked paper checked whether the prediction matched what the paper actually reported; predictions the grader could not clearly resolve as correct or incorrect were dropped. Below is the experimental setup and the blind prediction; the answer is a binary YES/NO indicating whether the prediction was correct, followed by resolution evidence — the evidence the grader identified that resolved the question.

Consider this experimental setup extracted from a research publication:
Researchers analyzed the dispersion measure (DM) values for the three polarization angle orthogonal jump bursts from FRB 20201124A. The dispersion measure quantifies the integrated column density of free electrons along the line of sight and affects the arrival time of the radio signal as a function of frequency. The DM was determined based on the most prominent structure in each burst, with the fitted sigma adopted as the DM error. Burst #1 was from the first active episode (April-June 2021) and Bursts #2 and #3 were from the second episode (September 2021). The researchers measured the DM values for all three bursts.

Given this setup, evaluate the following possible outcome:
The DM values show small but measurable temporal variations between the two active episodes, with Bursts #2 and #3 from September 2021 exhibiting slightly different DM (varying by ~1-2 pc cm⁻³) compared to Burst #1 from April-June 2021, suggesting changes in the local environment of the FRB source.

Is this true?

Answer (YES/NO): NO